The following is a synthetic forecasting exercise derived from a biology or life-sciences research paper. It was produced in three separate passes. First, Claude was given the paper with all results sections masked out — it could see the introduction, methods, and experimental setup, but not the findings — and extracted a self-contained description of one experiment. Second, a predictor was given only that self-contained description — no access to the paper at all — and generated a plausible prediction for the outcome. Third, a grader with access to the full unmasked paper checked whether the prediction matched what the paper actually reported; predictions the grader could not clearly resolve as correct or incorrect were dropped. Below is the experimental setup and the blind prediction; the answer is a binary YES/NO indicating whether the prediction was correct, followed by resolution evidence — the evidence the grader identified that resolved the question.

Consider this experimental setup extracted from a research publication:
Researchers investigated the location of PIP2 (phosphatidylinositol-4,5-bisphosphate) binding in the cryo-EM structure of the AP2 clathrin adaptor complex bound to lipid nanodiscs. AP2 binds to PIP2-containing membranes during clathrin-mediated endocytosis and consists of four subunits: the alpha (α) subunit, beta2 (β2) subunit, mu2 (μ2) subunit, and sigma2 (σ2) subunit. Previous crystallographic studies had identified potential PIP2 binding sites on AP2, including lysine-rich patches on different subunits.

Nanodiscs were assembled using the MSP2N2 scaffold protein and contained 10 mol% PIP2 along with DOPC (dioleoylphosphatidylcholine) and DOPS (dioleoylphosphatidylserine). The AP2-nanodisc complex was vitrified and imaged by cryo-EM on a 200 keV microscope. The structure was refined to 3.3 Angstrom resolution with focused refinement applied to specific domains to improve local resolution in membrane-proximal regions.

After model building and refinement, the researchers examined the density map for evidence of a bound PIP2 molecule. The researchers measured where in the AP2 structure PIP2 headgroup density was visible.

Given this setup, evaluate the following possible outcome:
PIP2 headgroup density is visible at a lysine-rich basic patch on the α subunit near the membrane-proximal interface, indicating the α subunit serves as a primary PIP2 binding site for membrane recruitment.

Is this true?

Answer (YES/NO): YES